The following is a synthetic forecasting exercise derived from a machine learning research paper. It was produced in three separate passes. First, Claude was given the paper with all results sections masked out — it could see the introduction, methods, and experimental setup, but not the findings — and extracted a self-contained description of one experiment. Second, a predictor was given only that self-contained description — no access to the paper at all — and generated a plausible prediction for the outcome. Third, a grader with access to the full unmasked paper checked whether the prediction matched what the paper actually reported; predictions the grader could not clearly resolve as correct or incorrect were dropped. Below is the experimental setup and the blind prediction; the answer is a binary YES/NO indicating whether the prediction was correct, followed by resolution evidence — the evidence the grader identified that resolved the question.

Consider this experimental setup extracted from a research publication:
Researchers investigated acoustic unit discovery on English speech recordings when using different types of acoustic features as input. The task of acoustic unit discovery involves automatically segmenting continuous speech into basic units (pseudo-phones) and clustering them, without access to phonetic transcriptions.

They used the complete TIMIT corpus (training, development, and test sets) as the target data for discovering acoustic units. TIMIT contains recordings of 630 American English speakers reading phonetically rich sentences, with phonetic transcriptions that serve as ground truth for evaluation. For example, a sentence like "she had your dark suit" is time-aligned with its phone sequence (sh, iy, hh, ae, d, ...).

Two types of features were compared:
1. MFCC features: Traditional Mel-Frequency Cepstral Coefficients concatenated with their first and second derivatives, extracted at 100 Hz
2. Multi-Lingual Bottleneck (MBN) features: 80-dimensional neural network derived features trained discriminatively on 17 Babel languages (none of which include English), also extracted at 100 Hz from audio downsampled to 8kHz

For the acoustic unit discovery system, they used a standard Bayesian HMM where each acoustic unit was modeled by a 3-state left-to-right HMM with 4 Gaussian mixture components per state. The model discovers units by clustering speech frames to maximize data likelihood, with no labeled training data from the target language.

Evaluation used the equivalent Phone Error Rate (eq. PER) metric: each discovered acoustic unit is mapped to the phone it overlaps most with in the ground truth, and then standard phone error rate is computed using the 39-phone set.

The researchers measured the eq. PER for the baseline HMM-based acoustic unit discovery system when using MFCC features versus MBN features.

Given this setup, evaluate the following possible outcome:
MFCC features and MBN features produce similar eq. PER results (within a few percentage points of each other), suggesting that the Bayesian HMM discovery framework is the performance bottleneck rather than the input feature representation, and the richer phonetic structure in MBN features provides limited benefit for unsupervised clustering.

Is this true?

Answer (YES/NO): NO